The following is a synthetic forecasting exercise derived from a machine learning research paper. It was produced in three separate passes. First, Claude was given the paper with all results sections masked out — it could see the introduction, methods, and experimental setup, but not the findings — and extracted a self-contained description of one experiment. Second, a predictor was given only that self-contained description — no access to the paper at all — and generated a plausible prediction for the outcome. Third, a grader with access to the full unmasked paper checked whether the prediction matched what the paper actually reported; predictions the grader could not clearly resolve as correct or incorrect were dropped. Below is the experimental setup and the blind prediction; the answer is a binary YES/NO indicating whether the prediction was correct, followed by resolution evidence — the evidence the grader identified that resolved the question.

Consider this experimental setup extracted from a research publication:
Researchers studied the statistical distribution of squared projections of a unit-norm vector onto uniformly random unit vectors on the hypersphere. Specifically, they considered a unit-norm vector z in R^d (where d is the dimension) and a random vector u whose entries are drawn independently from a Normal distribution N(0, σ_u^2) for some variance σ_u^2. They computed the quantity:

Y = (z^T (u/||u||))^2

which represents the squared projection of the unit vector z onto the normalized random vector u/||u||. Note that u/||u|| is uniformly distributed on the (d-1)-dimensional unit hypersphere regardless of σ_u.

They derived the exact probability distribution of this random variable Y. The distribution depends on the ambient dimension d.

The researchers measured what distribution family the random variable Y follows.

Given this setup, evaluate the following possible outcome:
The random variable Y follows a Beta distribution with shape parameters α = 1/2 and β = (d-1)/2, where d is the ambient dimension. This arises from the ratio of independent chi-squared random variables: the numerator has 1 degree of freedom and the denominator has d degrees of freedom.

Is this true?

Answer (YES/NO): YES